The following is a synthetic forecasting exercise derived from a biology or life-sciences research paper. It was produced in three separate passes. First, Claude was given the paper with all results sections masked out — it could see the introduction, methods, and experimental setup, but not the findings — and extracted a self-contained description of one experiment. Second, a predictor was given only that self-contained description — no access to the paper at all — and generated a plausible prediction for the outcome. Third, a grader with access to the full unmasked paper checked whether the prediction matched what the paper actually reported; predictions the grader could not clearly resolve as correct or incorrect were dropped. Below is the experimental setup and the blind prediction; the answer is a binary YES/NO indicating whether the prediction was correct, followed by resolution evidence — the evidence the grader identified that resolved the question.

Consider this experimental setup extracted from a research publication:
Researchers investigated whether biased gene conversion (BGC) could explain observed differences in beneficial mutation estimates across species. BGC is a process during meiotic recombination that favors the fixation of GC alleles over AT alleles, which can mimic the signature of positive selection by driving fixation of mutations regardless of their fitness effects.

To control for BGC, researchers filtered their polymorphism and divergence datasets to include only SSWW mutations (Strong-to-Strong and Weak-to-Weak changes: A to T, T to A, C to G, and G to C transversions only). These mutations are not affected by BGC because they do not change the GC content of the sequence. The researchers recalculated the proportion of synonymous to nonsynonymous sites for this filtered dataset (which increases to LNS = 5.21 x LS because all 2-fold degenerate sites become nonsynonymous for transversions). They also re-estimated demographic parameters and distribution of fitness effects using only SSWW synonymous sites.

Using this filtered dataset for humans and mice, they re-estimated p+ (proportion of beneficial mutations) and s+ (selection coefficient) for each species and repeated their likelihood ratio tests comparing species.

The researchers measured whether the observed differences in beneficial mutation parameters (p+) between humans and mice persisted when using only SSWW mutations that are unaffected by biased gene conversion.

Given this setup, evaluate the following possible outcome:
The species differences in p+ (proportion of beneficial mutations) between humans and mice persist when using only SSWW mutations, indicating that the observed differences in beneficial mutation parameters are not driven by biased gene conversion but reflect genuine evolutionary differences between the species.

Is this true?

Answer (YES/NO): YES